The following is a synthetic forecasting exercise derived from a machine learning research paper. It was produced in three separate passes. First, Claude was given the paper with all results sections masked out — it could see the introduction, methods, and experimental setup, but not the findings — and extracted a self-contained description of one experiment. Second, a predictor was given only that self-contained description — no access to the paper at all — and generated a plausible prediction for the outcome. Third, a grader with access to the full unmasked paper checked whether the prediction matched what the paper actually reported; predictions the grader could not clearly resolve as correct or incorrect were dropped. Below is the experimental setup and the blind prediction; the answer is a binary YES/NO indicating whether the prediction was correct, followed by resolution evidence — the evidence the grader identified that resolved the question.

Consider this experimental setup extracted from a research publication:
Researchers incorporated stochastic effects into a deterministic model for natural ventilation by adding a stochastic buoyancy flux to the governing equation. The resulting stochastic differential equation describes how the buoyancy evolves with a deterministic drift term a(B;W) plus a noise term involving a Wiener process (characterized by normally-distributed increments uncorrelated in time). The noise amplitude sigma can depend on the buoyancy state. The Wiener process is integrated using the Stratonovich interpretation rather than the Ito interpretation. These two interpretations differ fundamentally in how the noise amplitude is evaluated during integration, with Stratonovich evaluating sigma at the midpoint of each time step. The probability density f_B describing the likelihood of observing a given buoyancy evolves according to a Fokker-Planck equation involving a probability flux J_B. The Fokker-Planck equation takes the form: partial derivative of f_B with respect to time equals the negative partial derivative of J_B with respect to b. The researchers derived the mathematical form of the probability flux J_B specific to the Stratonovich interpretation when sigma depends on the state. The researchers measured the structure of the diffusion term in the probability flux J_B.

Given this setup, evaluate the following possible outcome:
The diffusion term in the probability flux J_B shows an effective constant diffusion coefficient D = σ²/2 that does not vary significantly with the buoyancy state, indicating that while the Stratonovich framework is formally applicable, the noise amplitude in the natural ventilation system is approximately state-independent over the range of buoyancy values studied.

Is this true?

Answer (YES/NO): NO